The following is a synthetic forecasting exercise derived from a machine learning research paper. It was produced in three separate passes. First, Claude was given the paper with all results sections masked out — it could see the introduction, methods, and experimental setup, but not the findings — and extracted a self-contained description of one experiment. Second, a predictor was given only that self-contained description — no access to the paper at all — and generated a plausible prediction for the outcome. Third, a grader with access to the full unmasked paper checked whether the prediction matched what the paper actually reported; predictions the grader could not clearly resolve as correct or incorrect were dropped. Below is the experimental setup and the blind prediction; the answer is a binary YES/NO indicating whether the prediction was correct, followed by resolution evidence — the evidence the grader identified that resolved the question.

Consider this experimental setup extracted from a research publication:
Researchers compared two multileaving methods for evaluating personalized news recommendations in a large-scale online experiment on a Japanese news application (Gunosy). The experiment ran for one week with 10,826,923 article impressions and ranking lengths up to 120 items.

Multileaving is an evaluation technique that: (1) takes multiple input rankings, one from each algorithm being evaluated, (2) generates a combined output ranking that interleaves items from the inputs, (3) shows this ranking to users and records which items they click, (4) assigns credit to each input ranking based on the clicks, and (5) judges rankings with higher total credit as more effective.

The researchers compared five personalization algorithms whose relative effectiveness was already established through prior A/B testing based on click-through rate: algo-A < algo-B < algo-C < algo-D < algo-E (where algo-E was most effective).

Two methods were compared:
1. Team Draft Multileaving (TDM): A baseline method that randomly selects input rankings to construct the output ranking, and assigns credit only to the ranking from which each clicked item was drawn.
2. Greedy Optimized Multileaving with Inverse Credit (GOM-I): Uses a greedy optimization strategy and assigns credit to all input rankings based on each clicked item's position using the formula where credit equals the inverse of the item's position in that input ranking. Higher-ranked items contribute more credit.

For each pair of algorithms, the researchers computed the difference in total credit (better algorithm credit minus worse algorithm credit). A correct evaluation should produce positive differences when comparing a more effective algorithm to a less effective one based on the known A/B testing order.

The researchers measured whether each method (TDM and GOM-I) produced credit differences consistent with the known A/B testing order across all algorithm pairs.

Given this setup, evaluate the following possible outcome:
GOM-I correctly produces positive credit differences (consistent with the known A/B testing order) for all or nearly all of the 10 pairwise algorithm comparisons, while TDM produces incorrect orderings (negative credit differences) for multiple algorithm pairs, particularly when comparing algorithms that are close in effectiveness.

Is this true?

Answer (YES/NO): NO